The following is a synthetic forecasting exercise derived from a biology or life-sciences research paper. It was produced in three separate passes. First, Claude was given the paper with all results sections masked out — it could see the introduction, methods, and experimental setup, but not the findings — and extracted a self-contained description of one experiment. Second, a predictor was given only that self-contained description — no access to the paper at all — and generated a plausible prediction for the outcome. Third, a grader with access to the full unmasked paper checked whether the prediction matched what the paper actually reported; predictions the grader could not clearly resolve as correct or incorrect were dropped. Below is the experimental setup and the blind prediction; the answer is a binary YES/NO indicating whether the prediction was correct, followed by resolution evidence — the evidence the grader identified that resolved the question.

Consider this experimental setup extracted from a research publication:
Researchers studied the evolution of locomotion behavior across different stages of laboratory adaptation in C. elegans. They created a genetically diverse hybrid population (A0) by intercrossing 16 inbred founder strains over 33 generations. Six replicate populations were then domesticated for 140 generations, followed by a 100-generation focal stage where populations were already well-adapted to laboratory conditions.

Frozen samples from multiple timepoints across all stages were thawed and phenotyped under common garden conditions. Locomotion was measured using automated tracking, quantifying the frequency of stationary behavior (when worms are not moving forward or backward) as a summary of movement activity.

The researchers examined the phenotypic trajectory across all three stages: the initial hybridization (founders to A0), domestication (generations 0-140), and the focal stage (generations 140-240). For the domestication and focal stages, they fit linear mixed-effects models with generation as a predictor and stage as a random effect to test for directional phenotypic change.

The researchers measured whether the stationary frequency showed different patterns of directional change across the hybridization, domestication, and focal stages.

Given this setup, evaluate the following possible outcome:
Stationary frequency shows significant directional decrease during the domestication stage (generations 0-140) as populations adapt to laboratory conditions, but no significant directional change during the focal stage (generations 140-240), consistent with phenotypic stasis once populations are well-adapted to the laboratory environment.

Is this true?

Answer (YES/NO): NO